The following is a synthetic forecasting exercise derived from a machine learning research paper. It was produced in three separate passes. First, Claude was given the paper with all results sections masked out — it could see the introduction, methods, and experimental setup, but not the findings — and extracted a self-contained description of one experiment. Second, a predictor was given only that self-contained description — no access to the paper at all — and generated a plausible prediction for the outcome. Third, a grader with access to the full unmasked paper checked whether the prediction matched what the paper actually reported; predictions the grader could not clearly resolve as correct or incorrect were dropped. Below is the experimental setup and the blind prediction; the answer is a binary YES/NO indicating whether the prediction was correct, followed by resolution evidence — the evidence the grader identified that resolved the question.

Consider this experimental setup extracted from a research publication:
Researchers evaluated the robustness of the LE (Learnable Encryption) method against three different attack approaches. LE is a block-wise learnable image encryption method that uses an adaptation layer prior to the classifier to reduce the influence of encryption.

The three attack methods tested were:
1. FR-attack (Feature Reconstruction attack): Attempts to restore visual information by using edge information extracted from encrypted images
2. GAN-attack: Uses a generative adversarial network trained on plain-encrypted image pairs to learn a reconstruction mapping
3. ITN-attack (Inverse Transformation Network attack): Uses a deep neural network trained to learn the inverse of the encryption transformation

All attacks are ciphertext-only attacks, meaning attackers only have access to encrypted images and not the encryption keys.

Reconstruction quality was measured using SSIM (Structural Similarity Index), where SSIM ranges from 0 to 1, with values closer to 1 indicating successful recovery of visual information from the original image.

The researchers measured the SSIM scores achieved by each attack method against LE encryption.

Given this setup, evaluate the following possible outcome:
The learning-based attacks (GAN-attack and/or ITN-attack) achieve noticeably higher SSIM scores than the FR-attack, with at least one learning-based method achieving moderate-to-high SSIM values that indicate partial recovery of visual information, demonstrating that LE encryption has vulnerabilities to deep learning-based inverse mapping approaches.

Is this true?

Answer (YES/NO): YES